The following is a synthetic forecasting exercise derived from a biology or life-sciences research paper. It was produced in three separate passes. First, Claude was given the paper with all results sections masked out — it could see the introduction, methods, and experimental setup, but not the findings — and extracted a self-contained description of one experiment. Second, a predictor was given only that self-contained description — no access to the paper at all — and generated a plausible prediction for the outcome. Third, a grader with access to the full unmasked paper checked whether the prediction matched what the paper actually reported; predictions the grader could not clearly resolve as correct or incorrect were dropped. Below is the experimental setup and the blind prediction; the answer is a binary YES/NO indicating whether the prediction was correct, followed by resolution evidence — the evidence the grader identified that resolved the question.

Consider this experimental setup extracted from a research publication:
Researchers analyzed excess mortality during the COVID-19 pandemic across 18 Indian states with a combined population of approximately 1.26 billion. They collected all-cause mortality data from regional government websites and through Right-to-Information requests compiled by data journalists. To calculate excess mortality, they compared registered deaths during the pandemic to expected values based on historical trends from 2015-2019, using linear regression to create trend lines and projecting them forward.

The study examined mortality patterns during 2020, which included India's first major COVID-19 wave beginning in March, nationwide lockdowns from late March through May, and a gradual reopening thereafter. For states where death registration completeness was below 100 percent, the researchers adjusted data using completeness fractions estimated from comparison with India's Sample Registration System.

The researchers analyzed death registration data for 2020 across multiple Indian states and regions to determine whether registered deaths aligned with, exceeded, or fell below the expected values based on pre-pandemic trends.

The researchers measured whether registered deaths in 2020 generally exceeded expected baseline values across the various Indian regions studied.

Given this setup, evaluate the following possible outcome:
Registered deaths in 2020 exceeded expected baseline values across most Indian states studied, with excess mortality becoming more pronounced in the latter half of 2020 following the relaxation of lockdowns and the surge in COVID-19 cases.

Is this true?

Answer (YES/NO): NO